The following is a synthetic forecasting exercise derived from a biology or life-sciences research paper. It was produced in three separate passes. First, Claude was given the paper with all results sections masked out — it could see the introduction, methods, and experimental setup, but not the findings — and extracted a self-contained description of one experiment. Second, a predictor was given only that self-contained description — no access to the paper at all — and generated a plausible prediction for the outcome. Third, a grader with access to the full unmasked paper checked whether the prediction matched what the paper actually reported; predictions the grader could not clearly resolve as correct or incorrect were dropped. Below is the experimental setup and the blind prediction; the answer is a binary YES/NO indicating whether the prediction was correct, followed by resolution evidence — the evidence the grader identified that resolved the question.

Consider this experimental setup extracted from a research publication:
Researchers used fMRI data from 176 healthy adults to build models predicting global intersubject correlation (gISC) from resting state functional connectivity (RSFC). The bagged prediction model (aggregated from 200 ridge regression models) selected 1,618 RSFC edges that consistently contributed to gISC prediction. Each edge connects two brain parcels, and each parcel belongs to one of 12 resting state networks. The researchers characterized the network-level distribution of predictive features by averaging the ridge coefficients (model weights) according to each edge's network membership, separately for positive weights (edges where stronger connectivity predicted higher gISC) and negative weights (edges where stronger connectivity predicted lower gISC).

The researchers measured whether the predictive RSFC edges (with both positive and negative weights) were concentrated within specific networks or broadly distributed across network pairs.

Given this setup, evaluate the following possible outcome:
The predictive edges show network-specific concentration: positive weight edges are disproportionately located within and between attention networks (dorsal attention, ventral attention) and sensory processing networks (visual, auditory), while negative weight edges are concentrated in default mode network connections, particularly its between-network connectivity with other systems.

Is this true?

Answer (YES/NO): NO